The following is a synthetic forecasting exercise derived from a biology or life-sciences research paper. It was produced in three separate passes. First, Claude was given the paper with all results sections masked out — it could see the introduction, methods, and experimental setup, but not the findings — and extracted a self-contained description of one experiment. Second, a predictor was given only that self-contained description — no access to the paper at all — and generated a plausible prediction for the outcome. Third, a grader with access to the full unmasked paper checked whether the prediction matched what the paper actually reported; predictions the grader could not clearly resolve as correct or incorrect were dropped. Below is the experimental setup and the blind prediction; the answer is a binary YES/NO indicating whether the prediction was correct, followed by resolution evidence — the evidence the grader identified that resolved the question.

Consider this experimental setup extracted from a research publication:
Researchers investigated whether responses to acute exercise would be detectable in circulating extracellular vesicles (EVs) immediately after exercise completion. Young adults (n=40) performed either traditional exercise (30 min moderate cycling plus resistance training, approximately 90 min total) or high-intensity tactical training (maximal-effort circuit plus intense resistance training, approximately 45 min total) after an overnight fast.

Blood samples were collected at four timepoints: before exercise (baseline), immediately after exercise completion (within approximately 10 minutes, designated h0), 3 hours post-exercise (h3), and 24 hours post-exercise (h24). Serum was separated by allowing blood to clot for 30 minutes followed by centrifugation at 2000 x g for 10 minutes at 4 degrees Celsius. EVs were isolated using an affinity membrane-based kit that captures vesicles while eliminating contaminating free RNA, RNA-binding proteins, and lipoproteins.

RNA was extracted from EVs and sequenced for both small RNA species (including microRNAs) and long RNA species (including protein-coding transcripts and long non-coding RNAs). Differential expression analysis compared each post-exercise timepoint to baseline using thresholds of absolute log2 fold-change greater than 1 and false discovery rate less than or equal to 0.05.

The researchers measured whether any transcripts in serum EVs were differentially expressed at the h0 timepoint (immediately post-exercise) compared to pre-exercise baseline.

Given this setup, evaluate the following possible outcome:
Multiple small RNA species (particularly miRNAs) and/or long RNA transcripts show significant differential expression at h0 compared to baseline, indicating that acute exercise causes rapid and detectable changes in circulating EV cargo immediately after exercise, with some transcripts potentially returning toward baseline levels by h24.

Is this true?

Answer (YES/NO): YES